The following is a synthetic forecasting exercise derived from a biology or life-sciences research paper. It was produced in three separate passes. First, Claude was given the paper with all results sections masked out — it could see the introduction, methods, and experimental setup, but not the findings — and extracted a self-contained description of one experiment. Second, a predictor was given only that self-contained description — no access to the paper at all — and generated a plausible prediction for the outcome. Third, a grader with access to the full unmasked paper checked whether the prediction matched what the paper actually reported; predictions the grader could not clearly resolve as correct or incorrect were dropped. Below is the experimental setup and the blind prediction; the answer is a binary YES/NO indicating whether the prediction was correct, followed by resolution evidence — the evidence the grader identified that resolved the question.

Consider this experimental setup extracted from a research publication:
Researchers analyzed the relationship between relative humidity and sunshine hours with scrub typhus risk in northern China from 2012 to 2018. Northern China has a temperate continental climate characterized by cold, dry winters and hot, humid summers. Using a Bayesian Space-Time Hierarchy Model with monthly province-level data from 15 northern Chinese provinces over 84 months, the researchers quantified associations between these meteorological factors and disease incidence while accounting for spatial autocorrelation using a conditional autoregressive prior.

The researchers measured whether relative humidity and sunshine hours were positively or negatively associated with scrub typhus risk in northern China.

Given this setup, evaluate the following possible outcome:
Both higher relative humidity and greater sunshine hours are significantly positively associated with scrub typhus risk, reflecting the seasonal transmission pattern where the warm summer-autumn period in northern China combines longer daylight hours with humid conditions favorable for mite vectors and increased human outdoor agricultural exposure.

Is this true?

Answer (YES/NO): YES